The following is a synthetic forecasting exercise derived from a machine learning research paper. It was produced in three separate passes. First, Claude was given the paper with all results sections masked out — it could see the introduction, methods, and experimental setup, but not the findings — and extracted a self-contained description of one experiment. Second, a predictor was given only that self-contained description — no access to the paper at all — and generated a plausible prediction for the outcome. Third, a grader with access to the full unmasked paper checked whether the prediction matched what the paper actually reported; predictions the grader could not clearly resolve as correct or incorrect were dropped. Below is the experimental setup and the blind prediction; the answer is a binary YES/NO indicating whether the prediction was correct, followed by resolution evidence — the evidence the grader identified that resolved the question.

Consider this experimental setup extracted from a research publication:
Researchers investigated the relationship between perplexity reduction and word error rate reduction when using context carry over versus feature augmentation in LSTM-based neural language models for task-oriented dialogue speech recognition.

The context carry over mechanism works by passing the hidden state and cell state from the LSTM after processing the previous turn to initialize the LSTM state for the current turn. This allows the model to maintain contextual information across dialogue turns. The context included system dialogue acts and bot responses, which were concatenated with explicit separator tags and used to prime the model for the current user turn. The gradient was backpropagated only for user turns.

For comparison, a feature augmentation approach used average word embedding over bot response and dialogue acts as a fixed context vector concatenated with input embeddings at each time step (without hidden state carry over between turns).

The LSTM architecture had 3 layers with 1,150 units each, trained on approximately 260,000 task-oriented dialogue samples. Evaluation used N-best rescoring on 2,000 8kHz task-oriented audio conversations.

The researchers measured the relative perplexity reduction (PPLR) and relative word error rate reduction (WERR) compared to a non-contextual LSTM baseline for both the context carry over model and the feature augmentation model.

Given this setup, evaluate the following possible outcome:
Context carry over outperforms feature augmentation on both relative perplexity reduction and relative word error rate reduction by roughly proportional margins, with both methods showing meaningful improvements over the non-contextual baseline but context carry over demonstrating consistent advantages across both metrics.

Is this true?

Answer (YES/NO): NO